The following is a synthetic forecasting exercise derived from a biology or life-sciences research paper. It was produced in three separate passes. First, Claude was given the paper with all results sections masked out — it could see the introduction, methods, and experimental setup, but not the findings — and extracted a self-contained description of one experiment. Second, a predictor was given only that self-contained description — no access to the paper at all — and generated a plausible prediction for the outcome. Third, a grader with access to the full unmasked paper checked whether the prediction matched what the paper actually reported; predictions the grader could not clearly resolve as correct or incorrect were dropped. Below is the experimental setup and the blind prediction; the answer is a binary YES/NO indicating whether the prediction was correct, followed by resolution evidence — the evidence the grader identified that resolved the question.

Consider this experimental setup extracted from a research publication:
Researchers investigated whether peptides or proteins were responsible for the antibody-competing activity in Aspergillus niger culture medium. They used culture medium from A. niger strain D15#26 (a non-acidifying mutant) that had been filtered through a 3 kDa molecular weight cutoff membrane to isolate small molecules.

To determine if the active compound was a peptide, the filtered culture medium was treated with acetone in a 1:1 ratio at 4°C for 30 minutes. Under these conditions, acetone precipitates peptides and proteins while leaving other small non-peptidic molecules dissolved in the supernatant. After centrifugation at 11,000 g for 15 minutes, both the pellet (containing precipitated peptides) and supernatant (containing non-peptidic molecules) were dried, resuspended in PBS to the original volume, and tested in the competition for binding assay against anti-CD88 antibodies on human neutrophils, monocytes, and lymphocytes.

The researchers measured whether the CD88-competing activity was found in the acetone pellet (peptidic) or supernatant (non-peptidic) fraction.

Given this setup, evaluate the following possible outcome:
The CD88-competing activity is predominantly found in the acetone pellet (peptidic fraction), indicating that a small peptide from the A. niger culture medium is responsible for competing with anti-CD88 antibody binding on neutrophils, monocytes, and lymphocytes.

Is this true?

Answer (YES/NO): NO